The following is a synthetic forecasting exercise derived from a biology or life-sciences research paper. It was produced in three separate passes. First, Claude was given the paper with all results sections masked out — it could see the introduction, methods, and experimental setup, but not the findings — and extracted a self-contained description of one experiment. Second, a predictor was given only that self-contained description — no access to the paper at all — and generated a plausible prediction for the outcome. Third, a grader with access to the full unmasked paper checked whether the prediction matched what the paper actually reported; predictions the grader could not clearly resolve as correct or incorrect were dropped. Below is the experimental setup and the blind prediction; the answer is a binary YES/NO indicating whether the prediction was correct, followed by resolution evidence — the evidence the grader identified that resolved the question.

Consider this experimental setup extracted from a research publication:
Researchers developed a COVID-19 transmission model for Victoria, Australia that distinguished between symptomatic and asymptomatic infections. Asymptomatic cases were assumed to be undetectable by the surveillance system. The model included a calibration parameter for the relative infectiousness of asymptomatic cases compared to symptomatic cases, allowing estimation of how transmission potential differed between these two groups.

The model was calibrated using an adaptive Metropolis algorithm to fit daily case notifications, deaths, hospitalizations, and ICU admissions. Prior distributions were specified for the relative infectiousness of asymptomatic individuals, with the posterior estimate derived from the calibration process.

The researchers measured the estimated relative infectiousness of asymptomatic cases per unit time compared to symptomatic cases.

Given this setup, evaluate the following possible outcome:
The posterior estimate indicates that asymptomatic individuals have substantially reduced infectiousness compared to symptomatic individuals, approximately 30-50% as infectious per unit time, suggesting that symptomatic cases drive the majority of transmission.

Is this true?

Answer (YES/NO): YES